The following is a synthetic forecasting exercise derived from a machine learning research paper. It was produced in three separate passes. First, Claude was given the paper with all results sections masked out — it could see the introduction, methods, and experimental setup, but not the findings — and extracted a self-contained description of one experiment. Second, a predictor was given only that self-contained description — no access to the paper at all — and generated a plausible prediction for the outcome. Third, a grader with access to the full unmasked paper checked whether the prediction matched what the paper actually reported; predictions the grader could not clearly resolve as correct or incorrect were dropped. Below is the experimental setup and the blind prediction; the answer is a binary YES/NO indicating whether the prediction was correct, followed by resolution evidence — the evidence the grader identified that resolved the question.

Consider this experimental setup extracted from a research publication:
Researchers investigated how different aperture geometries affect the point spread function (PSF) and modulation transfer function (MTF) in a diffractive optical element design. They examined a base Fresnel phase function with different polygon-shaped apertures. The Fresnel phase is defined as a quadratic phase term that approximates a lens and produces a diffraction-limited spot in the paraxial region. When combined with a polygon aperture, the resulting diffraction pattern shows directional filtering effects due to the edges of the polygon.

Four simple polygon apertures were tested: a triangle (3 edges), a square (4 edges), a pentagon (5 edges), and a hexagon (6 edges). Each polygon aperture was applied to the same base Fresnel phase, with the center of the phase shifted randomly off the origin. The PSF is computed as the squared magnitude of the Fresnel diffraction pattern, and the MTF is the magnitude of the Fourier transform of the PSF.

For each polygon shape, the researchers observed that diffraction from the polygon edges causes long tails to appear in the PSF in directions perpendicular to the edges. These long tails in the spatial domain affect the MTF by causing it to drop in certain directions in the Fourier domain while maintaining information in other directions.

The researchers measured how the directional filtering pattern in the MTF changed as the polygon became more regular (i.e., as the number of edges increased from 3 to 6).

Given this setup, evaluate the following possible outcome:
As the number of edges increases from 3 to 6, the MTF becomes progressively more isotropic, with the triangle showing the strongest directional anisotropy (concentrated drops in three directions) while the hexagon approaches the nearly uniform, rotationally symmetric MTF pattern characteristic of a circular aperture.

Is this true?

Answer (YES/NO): YES